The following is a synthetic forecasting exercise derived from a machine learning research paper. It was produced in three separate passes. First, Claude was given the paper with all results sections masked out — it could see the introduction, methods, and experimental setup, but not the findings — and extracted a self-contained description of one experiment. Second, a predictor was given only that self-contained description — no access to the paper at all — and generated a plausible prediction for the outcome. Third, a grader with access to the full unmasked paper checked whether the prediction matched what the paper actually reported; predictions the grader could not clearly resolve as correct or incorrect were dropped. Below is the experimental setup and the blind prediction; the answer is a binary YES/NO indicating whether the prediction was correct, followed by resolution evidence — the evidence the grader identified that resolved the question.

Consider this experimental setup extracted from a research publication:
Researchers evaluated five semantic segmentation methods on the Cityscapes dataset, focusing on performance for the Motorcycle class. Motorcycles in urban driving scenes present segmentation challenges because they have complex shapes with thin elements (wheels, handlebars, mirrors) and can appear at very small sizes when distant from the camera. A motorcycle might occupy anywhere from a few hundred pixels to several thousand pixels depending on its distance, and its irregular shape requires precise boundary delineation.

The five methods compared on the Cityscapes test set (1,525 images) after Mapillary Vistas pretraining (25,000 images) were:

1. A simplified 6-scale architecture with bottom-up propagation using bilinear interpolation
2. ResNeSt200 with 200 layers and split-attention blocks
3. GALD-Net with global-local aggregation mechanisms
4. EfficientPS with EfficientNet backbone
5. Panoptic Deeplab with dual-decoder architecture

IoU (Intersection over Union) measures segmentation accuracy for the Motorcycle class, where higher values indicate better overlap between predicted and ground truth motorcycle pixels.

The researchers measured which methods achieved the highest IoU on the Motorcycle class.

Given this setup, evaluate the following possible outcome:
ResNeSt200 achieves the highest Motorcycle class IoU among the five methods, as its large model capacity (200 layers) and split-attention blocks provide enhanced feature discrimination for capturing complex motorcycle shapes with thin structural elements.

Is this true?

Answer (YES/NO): NO